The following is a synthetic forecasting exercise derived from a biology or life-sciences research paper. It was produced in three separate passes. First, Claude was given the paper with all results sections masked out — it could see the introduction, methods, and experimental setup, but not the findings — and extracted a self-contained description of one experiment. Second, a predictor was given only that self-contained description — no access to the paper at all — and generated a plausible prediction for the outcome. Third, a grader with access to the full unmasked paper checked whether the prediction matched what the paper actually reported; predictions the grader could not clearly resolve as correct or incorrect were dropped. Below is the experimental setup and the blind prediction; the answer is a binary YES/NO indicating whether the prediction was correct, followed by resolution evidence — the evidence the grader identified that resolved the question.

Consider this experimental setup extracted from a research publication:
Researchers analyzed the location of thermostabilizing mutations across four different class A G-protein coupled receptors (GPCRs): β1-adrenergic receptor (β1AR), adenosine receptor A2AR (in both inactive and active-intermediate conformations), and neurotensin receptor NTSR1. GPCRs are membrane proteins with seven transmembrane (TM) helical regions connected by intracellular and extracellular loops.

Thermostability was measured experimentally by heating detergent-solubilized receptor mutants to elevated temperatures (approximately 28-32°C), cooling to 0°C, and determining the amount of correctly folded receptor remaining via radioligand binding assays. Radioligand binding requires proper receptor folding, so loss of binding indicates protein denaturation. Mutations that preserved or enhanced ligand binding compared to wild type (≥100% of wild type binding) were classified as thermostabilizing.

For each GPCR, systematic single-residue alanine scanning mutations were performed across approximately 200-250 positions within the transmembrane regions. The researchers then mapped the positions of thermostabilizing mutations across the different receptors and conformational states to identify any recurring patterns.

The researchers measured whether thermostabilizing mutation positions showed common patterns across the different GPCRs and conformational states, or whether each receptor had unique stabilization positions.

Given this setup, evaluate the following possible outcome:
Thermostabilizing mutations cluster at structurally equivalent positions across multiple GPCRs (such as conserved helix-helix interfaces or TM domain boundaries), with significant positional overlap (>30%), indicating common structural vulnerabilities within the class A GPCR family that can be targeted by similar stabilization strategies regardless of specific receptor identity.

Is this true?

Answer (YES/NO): NO